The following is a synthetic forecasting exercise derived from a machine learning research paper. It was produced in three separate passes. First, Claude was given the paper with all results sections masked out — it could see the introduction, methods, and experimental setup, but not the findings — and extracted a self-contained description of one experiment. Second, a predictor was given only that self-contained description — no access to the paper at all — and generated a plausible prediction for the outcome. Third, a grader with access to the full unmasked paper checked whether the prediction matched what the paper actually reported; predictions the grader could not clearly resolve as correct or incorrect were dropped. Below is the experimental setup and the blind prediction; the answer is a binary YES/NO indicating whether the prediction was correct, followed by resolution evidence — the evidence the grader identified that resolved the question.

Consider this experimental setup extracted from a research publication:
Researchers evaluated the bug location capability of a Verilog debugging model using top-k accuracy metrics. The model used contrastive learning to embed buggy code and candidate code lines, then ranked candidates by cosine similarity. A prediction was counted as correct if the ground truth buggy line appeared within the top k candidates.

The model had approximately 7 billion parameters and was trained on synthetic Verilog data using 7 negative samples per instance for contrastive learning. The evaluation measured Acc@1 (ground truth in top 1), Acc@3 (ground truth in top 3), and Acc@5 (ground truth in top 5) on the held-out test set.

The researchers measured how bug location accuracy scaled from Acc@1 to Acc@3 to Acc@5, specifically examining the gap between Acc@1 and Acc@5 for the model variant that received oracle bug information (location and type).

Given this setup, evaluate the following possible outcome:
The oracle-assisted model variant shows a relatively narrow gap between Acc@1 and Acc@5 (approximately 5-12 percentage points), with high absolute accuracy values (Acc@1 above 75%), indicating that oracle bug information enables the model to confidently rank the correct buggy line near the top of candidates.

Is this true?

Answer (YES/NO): NO